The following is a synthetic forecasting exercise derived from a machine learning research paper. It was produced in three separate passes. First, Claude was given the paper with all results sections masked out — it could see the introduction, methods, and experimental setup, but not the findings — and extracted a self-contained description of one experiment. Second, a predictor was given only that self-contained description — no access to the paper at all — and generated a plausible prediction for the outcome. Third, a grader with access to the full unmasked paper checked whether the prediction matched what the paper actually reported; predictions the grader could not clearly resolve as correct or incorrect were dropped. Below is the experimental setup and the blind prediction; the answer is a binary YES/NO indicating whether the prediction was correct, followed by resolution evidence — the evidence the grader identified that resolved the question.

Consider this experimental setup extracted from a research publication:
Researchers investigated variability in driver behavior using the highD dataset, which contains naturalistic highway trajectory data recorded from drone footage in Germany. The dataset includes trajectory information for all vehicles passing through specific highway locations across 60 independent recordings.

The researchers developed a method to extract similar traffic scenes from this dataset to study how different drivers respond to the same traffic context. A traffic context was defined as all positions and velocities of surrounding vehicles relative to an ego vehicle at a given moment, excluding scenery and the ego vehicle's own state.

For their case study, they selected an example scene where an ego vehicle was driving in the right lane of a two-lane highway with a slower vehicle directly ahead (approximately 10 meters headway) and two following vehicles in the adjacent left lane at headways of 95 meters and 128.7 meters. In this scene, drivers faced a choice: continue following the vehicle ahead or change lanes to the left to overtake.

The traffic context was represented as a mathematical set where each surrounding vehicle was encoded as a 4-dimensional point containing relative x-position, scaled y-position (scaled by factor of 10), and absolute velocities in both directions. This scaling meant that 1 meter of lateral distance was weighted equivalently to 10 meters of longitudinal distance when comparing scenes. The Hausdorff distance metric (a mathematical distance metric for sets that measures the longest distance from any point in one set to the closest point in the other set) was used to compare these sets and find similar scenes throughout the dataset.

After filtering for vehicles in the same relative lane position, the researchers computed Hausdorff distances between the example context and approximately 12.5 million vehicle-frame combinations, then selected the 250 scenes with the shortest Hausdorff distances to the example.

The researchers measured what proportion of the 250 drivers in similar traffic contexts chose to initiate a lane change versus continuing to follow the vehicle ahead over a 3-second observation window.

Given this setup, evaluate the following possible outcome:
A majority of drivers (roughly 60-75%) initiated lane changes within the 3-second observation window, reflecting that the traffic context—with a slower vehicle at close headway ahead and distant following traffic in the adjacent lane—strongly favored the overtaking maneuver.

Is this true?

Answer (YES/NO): NO